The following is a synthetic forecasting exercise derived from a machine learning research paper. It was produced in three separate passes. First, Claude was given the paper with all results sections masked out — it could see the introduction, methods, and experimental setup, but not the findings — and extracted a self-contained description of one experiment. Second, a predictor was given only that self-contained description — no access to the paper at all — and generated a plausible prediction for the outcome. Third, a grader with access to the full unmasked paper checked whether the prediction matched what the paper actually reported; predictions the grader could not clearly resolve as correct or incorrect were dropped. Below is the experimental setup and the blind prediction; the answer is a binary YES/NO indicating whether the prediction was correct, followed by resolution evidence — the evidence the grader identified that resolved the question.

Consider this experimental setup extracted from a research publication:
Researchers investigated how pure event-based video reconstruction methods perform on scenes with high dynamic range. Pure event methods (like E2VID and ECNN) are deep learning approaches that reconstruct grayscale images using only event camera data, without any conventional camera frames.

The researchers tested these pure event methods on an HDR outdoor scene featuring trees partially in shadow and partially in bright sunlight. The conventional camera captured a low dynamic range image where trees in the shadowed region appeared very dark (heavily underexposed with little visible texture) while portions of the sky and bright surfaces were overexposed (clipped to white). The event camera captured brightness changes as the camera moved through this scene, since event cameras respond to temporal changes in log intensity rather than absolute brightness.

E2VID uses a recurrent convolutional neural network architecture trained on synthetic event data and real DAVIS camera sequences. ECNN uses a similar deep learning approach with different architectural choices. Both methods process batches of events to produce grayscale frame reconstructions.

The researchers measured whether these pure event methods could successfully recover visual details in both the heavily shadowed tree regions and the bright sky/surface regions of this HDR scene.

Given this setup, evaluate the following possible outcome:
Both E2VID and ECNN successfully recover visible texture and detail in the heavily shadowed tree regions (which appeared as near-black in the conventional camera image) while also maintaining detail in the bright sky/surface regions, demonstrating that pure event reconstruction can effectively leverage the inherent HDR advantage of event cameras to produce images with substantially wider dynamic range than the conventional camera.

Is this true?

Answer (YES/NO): NO